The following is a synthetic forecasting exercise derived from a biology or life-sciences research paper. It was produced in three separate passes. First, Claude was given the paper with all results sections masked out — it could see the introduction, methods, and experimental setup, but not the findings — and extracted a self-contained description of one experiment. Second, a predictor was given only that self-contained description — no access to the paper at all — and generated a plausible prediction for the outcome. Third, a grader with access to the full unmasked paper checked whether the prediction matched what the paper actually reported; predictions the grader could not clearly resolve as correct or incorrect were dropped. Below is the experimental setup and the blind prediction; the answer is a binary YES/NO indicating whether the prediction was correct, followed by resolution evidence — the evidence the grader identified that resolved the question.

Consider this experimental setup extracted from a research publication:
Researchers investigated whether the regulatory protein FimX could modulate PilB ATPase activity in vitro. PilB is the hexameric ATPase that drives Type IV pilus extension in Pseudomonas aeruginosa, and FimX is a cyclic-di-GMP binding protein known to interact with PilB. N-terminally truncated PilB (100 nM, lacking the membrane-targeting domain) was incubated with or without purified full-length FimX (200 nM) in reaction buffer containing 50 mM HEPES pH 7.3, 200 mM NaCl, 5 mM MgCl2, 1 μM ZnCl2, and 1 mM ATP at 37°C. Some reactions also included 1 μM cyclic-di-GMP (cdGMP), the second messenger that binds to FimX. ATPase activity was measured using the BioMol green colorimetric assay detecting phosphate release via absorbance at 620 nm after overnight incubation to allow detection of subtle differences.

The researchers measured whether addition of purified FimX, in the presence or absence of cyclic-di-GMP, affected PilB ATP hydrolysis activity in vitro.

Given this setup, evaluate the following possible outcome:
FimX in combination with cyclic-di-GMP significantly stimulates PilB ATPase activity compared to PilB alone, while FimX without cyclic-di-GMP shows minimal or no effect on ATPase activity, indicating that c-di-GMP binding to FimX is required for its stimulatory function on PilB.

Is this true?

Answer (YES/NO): NO